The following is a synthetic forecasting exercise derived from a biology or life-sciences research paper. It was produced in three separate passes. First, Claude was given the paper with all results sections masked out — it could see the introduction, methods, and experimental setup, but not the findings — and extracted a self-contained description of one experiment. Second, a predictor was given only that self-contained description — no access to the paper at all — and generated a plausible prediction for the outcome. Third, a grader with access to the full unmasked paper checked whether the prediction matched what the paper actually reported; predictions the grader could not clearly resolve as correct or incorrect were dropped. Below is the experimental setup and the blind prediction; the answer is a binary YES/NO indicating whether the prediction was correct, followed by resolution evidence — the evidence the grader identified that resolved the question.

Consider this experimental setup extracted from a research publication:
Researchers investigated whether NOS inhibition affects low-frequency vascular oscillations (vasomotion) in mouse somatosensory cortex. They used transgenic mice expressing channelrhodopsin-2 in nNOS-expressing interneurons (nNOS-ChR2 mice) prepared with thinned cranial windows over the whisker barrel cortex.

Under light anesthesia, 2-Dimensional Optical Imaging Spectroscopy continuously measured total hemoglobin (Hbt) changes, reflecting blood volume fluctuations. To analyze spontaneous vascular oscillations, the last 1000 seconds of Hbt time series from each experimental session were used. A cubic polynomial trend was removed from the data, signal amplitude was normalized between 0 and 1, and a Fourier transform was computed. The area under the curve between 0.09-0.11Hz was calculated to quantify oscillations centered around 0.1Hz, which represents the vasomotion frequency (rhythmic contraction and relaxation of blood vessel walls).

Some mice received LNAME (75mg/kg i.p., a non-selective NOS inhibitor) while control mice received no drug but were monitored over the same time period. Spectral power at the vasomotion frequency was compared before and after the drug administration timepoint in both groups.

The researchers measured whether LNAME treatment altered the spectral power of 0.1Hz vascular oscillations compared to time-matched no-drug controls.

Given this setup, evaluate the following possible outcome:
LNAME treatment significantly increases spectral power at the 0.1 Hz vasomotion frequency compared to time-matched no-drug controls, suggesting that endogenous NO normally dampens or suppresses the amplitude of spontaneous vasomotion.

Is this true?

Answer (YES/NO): YES